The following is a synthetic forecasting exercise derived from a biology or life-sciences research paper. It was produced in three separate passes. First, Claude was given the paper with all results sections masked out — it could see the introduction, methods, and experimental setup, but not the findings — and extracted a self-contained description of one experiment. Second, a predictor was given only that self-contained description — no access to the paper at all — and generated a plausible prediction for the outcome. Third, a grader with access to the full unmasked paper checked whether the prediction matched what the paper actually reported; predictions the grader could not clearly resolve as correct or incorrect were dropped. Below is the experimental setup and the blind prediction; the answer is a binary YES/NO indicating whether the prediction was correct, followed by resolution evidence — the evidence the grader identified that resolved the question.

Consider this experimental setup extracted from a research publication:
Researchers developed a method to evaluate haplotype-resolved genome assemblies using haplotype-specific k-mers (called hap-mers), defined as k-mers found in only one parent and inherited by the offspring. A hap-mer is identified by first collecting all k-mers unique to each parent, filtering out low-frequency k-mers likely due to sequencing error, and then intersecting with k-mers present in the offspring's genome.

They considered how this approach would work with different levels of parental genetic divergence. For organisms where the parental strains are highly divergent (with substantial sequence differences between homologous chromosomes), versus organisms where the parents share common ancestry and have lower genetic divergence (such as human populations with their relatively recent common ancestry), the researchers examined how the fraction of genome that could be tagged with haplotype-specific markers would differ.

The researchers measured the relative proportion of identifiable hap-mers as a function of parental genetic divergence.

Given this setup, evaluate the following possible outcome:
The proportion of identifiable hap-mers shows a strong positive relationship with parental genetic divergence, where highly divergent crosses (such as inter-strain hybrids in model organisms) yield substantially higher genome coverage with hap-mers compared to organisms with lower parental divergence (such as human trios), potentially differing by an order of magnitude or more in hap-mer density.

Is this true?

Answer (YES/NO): YES